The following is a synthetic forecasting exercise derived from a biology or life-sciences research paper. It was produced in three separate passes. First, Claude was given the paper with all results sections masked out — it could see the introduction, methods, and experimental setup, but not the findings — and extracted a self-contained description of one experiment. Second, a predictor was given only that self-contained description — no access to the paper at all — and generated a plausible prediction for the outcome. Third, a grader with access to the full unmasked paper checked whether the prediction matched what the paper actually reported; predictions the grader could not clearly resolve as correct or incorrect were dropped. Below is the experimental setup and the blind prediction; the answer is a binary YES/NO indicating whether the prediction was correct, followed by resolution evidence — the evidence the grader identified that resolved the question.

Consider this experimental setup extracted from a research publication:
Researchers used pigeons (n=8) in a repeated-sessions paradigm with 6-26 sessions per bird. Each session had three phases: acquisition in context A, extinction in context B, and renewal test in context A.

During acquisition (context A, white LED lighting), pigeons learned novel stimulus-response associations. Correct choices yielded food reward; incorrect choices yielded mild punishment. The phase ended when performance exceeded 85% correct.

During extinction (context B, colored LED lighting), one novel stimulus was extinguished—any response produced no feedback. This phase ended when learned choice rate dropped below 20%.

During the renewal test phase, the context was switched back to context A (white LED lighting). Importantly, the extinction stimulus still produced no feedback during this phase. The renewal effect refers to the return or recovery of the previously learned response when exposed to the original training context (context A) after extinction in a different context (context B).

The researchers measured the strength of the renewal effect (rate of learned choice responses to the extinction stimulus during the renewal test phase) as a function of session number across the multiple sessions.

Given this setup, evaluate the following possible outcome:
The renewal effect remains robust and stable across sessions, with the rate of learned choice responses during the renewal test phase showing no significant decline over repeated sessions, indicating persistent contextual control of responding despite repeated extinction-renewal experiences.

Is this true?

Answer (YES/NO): NO